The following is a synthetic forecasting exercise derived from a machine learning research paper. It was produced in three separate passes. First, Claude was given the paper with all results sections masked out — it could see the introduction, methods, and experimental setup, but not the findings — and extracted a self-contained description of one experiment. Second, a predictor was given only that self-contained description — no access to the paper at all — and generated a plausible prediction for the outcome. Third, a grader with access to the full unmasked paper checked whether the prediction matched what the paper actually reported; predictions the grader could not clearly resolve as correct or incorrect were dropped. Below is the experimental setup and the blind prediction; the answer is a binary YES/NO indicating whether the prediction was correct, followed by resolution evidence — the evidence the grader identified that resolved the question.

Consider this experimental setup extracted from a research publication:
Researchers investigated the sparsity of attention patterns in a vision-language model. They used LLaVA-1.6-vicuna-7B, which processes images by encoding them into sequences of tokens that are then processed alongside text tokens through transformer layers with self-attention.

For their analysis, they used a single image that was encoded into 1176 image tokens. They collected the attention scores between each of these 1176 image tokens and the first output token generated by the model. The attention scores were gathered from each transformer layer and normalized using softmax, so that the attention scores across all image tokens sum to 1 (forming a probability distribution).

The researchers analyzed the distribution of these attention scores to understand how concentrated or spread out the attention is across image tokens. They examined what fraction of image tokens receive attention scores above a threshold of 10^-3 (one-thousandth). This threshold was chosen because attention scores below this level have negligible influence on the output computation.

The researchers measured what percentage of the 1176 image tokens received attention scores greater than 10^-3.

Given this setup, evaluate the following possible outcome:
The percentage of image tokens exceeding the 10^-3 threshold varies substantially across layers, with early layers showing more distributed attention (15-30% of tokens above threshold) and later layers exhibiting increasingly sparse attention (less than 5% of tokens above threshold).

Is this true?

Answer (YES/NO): NO